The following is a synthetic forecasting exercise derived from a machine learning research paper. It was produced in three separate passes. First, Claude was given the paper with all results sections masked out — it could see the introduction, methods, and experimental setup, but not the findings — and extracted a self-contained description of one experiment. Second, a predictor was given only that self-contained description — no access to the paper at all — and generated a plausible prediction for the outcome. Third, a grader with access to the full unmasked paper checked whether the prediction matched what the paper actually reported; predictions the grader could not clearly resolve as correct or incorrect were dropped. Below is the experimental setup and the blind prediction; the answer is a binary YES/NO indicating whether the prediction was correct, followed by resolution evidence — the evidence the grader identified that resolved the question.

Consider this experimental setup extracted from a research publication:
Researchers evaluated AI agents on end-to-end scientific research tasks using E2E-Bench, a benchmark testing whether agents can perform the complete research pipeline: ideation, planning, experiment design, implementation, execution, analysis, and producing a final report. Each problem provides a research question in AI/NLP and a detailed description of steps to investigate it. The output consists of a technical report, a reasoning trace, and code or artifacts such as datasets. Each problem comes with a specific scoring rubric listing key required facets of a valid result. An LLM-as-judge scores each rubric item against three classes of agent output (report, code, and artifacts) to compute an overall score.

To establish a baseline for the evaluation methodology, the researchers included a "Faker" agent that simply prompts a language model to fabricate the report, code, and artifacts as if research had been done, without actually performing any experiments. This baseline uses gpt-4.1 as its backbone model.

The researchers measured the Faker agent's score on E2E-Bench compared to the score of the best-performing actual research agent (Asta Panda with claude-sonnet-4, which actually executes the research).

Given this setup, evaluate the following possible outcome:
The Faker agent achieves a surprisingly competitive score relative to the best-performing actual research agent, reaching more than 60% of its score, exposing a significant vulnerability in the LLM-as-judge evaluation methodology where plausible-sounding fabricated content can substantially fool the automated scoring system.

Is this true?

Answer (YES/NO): NO